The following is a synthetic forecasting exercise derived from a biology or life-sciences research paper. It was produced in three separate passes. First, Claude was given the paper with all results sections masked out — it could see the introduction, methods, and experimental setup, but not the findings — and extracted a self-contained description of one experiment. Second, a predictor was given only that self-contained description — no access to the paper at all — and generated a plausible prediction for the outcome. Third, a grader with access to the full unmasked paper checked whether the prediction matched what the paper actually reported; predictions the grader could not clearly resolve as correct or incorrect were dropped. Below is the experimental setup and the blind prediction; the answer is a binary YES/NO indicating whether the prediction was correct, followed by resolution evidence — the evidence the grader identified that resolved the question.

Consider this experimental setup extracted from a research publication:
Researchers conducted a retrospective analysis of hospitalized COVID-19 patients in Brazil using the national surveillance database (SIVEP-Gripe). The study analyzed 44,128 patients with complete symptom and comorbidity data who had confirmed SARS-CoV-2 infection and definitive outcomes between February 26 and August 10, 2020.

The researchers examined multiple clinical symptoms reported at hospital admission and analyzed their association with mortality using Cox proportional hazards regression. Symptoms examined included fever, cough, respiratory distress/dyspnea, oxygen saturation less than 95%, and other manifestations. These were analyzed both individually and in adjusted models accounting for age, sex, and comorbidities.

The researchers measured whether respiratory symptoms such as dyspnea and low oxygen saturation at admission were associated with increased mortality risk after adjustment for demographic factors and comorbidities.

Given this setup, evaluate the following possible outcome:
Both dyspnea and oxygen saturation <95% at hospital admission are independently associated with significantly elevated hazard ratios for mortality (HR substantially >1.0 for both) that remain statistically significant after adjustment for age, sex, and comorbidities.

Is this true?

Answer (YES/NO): NO